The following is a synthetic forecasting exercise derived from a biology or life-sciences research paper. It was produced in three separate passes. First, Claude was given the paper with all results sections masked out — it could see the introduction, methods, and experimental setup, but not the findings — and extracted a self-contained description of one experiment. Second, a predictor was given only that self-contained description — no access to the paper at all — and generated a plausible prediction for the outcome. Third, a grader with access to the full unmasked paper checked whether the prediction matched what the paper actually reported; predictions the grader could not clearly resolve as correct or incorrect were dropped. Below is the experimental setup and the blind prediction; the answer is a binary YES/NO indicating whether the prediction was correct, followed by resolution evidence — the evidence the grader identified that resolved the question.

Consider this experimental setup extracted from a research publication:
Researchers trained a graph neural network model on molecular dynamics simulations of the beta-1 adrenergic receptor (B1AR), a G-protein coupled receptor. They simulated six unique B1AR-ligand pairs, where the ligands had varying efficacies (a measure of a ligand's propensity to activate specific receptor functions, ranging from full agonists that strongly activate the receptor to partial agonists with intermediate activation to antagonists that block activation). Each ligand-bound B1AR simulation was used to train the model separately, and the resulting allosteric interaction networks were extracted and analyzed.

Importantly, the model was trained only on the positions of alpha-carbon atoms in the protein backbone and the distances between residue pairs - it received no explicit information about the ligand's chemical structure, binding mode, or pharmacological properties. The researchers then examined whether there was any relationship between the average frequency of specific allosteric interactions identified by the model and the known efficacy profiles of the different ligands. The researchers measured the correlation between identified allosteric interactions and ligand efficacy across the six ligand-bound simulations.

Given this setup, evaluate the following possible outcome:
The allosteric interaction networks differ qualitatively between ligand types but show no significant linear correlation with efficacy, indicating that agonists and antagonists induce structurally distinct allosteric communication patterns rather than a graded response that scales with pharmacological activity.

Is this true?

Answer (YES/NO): NO